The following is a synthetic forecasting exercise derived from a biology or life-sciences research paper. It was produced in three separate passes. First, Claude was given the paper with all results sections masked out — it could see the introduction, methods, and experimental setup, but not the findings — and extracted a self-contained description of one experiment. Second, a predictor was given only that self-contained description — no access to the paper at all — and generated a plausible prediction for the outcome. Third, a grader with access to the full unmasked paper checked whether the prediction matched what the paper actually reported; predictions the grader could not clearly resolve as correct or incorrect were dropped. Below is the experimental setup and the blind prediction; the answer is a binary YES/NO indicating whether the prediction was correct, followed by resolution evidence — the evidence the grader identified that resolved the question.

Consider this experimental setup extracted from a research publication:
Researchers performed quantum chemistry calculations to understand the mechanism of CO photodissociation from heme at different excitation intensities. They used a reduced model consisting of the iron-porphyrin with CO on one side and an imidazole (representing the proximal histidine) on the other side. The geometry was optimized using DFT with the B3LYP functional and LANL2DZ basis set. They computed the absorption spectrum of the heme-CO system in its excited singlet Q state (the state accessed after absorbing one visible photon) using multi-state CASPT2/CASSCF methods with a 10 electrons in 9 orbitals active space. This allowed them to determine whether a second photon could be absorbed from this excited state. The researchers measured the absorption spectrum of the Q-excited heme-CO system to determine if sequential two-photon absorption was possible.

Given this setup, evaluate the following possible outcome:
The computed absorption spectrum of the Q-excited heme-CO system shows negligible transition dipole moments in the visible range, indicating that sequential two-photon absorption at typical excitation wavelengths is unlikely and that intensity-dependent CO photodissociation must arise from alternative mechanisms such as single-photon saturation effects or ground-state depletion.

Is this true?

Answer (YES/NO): NO